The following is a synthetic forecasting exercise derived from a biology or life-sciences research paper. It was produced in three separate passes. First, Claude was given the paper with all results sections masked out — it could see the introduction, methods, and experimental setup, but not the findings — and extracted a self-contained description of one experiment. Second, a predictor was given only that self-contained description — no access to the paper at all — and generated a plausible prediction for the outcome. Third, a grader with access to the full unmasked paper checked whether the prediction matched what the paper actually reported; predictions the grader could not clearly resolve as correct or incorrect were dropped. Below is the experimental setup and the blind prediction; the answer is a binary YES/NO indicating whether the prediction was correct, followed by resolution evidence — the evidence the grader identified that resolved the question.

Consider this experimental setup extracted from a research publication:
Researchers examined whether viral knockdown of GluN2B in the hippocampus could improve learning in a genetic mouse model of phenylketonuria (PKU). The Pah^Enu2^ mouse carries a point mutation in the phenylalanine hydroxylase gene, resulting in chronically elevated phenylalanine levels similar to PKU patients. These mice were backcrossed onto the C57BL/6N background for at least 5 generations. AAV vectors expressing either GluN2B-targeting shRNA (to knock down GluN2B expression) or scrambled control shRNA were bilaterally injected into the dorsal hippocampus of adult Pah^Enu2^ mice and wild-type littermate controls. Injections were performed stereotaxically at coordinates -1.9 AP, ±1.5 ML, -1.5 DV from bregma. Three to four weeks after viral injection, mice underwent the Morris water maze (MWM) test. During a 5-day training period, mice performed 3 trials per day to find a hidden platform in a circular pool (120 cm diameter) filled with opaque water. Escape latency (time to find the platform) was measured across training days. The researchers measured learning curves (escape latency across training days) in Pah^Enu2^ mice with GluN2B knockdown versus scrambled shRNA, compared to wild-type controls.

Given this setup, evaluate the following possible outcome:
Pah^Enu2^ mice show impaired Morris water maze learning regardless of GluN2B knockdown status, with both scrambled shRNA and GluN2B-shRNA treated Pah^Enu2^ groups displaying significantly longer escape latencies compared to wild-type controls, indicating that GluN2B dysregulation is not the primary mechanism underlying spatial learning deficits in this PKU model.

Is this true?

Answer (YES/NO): NO